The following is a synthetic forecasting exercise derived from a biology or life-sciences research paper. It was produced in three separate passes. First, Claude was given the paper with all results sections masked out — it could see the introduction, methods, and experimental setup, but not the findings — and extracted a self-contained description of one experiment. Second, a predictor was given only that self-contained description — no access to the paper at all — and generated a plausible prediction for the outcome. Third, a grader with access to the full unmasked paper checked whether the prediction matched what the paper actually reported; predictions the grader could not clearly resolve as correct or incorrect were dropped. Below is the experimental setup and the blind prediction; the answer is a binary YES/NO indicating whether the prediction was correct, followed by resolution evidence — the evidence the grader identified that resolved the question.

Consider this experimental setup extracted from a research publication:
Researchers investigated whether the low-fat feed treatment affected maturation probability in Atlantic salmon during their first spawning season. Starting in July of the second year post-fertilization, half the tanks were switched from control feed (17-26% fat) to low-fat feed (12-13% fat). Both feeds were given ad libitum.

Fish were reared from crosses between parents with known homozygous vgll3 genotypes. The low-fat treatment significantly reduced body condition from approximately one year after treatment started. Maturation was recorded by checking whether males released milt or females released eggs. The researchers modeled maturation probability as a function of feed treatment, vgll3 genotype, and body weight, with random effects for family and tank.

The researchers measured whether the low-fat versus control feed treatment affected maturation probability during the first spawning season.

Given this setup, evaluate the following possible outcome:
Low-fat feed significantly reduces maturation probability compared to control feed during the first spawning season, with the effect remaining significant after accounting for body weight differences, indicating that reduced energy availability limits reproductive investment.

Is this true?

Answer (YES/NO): NO